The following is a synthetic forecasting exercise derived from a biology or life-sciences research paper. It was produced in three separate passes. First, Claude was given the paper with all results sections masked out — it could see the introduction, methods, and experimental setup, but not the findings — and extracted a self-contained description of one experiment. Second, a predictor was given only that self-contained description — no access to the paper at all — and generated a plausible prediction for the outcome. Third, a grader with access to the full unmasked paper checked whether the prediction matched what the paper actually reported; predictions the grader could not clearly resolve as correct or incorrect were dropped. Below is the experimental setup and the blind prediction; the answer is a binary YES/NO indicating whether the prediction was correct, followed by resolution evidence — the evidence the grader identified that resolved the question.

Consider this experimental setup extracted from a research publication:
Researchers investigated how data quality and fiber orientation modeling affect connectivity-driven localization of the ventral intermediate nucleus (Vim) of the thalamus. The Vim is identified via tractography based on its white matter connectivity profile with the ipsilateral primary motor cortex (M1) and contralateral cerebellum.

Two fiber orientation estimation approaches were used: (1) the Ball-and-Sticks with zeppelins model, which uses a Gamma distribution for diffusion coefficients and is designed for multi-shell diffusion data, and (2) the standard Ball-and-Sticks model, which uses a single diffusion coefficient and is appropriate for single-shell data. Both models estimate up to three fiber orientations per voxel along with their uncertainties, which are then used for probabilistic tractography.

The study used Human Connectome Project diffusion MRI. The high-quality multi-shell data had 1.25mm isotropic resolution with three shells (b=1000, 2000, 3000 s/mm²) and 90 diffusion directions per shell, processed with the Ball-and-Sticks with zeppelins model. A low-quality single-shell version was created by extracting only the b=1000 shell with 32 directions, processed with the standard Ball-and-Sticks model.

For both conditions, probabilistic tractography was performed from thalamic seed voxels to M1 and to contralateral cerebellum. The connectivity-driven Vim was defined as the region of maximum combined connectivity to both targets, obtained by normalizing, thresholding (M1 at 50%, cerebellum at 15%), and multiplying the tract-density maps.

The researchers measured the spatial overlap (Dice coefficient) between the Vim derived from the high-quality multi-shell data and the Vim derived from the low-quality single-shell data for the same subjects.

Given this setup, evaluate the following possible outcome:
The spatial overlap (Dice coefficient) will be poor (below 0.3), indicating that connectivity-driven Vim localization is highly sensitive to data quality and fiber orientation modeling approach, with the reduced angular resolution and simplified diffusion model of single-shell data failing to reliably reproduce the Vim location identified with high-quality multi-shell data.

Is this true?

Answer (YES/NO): YES